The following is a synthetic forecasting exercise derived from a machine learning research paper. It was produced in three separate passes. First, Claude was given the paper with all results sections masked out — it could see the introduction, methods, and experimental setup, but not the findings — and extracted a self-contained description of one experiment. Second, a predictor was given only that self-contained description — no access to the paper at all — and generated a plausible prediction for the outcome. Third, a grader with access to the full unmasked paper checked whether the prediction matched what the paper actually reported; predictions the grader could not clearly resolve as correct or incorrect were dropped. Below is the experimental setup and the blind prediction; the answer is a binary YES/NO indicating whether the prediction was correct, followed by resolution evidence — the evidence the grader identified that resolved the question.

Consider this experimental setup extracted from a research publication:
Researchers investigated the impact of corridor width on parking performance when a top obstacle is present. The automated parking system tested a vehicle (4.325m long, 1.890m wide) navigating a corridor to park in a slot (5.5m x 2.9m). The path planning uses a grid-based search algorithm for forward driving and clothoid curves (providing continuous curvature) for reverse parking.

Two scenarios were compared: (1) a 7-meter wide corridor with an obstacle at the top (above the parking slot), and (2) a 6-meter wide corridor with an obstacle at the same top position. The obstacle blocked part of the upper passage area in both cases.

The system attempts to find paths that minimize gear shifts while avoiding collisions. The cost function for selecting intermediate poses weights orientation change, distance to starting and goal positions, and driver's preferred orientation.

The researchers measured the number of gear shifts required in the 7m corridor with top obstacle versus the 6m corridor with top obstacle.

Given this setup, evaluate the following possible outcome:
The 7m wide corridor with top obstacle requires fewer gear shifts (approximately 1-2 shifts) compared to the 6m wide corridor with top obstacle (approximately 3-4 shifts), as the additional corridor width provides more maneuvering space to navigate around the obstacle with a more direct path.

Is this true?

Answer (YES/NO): NO